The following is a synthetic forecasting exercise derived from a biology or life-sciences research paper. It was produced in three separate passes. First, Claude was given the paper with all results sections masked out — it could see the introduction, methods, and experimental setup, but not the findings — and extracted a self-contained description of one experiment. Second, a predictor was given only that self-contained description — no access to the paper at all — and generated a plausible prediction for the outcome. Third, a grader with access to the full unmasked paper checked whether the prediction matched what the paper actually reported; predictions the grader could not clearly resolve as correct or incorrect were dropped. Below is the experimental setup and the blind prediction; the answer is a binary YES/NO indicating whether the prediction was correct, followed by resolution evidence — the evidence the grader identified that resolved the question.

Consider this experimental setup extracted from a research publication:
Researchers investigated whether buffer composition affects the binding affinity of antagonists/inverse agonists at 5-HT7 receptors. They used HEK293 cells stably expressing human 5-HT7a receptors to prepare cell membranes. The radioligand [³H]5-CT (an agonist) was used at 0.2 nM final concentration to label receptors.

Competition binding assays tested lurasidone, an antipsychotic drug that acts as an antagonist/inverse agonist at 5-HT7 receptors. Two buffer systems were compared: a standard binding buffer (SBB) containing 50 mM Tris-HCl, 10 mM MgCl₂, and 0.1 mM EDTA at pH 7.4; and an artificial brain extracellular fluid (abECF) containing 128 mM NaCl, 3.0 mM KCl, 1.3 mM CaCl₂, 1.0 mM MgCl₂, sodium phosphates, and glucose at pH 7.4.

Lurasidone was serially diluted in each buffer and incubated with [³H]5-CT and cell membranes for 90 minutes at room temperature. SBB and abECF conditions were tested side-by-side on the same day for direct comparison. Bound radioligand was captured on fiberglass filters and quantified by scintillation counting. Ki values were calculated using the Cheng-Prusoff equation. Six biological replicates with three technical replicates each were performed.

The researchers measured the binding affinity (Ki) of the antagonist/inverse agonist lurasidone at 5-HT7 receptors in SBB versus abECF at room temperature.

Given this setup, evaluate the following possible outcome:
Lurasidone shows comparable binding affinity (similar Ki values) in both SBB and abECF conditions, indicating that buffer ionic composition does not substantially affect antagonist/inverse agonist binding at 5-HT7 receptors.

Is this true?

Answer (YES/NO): NO